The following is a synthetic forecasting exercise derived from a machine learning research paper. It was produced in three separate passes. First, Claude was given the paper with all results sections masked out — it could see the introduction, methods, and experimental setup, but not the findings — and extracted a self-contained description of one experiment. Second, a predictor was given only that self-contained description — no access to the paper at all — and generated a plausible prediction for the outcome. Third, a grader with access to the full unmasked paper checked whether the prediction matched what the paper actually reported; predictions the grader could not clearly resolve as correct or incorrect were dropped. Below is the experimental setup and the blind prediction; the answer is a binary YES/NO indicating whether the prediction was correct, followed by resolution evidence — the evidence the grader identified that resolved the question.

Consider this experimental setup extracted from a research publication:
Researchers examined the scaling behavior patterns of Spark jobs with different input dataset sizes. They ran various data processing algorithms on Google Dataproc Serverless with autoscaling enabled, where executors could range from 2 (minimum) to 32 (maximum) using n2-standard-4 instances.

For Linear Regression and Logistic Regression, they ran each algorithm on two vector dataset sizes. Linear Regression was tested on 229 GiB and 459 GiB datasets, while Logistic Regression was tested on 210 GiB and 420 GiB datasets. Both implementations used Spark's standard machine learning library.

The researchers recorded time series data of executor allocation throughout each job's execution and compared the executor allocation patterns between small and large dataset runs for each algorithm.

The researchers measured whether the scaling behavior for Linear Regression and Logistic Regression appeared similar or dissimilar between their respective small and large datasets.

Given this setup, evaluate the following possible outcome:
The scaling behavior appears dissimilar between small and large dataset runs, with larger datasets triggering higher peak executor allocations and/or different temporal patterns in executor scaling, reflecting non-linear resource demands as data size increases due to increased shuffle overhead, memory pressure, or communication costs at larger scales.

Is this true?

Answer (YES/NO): NO